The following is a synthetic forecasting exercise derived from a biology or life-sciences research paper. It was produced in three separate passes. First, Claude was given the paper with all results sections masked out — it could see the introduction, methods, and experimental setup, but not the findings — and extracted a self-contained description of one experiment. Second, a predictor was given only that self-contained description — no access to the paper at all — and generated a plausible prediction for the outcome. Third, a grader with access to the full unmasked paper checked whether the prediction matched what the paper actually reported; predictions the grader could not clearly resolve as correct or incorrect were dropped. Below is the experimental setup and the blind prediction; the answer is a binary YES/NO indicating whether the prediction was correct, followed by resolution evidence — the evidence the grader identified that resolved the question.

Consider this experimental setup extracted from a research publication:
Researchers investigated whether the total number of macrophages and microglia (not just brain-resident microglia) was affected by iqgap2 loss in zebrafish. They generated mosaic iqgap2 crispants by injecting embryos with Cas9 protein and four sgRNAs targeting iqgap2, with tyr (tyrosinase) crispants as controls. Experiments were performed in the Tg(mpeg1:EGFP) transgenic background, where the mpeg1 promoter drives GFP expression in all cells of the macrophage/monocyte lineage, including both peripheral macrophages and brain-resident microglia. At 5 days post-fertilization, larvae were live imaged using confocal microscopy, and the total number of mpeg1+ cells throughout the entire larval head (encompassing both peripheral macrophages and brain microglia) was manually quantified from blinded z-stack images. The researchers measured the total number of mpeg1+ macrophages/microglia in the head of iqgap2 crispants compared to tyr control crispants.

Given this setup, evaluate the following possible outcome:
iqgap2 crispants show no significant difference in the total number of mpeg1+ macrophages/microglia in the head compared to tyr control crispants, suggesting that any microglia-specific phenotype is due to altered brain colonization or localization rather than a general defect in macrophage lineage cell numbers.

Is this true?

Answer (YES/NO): NO